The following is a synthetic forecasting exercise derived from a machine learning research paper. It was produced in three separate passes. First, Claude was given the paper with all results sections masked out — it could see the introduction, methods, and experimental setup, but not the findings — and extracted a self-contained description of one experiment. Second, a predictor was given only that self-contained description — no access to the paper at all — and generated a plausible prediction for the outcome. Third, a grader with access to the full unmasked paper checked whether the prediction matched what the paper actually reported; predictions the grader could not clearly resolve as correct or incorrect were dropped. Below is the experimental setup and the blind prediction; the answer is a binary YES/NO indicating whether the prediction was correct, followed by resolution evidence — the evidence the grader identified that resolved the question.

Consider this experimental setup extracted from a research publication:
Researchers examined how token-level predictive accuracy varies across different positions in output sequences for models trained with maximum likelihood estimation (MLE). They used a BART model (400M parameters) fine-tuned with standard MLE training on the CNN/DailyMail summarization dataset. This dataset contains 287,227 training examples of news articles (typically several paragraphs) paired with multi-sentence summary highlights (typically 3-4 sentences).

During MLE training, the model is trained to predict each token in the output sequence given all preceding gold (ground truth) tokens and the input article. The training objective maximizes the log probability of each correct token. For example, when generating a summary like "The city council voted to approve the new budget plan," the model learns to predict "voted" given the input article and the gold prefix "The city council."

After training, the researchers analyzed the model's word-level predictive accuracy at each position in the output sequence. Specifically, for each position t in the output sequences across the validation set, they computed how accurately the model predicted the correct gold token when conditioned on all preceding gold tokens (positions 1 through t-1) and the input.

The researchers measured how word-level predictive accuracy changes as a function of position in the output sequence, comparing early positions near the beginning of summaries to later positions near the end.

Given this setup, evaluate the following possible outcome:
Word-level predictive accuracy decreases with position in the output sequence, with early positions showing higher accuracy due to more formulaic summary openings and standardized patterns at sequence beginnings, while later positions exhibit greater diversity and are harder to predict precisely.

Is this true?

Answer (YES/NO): NO